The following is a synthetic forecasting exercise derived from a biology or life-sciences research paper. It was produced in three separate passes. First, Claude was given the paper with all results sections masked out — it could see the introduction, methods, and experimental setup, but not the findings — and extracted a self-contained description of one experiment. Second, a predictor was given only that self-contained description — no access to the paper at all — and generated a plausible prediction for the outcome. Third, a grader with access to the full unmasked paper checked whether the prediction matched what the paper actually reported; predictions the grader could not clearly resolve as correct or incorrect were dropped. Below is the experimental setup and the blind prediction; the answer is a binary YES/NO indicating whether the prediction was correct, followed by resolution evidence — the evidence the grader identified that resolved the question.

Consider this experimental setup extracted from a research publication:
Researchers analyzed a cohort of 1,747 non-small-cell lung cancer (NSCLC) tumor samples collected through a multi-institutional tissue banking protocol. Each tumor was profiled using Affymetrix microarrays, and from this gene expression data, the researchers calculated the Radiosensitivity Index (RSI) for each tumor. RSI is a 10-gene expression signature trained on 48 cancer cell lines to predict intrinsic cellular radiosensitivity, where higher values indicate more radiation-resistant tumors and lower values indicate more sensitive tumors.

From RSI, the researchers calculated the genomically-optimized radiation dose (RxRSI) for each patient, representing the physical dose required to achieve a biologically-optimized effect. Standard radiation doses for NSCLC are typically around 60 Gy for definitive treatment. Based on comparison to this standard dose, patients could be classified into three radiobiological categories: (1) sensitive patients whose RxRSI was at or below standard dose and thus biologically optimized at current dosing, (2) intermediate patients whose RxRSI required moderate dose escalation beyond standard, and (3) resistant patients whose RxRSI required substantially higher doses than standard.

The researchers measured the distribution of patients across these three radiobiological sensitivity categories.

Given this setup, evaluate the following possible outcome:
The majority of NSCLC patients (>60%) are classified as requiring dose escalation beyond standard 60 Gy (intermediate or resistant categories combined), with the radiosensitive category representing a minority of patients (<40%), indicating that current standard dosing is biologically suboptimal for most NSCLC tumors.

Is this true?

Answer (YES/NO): YES